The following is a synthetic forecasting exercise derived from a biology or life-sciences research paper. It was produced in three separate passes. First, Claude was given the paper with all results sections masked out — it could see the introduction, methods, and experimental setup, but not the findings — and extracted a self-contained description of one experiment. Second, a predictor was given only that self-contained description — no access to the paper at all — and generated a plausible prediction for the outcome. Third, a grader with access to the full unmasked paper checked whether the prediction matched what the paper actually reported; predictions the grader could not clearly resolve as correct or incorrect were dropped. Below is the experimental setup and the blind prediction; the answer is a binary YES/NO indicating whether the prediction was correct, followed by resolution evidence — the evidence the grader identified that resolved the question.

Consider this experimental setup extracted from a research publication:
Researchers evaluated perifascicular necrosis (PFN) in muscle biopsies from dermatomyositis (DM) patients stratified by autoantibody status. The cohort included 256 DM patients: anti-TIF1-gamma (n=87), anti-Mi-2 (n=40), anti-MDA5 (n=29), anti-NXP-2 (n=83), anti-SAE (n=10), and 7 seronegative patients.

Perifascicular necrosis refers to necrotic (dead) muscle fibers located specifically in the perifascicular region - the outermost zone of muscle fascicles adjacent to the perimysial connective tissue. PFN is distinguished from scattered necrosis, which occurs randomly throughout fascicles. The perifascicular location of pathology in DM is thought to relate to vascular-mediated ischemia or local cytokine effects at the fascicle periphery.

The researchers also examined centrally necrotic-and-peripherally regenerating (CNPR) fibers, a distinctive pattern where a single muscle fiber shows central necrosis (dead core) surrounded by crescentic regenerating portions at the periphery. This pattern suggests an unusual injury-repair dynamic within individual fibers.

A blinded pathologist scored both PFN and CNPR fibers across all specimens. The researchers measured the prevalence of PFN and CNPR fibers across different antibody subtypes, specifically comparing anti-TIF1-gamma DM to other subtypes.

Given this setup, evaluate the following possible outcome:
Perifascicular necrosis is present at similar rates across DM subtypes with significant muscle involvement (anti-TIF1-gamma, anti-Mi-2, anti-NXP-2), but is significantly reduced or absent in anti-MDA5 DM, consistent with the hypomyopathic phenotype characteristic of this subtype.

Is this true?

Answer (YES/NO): NO